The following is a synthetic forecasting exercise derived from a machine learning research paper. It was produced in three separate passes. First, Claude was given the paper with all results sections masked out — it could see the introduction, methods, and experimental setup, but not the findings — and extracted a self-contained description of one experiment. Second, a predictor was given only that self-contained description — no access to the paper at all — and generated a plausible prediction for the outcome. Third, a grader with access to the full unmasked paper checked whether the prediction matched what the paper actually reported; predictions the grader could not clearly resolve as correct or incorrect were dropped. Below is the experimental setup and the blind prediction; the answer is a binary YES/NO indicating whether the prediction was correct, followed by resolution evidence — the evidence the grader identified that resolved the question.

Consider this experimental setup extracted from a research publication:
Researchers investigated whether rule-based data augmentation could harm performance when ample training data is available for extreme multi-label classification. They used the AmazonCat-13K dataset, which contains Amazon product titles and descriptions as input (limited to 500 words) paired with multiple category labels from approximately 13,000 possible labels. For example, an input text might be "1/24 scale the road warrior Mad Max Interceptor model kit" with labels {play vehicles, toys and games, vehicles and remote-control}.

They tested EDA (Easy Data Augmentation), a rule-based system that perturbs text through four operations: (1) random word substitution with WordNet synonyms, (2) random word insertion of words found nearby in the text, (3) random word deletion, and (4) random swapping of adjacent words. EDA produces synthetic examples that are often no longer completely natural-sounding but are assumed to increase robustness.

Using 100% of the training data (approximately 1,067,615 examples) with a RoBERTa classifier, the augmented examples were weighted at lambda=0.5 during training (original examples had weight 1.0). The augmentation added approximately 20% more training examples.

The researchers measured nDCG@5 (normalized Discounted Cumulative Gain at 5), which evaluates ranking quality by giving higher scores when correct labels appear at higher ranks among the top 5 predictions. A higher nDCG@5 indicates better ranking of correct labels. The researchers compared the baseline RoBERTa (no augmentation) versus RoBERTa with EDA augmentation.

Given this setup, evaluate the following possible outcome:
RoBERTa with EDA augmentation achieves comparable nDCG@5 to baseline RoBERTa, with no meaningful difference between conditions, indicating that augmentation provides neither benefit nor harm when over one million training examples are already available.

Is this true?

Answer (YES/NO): NO